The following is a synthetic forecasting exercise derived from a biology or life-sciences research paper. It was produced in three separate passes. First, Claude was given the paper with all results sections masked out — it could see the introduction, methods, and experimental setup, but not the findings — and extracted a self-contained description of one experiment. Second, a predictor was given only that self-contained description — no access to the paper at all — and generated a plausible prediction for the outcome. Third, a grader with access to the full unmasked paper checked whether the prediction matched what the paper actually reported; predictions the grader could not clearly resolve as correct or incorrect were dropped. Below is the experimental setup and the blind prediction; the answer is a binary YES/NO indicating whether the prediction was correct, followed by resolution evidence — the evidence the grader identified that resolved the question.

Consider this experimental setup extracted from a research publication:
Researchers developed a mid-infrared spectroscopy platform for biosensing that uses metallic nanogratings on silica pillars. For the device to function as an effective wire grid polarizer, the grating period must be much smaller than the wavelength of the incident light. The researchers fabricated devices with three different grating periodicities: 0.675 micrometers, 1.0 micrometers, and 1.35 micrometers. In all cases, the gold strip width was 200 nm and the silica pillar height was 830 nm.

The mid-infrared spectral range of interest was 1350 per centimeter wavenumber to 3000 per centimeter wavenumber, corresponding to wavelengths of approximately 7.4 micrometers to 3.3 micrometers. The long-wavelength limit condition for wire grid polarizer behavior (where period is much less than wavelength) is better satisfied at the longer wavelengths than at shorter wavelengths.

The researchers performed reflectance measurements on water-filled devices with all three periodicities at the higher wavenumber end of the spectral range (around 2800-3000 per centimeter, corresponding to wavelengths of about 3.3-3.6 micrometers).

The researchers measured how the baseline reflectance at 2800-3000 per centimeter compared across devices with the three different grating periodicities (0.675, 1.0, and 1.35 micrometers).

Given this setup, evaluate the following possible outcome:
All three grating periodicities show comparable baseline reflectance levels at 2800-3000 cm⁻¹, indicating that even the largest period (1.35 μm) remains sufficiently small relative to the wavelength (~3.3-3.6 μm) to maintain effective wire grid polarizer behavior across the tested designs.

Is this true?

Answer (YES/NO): NO